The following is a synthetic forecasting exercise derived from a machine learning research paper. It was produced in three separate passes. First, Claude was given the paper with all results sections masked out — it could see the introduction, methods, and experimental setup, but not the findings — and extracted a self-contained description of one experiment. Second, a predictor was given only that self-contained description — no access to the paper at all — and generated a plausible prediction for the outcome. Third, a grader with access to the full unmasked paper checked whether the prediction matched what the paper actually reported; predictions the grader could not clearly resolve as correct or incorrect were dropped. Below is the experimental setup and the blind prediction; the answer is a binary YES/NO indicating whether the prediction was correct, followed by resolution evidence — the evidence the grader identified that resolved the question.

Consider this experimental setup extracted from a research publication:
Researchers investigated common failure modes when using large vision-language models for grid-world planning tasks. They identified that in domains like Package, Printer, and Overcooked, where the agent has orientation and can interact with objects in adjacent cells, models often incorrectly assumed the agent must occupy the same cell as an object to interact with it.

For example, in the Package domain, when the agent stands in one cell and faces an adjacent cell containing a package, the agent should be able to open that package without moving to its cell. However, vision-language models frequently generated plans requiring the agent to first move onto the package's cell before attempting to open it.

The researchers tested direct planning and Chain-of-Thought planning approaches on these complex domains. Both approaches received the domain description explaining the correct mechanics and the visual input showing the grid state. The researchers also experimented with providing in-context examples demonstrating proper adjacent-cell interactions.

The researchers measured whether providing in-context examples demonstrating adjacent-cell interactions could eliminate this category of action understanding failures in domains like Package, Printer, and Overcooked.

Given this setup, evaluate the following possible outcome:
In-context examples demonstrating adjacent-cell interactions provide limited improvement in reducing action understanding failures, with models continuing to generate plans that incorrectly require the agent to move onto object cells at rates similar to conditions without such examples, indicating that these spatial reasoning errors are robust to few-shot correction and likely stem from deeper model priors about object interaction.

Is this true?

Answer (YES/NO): NO